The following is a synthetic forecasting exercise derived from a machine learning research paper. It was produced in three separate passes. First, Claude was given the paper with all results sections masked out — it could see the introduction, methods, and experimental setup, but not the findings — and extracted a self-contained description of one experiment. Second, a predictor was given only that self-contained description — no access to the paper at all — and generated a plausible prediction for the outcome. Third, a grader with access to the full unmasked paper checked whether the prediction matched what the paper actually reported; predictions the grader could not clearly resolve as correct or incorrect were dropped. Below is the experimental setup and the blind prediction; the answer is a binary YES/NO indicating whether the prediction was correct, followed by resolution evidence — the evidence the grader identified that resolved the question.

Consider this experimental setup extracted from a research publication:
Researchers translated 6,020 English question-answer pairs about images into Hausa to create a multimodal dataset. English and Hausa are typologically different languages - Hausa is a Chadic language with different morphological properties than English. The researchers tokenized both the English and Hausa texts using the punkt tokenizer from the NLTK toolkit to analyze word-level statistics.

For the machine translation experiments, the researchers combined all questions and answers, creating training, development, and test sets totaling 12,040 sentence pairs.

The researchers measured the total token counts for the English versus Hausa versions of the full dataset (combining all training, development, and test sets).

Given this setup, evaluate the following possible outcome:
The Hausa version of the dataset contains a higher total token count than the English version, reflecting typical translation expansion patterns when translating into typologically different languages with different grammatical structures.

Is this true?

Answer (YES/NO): NO